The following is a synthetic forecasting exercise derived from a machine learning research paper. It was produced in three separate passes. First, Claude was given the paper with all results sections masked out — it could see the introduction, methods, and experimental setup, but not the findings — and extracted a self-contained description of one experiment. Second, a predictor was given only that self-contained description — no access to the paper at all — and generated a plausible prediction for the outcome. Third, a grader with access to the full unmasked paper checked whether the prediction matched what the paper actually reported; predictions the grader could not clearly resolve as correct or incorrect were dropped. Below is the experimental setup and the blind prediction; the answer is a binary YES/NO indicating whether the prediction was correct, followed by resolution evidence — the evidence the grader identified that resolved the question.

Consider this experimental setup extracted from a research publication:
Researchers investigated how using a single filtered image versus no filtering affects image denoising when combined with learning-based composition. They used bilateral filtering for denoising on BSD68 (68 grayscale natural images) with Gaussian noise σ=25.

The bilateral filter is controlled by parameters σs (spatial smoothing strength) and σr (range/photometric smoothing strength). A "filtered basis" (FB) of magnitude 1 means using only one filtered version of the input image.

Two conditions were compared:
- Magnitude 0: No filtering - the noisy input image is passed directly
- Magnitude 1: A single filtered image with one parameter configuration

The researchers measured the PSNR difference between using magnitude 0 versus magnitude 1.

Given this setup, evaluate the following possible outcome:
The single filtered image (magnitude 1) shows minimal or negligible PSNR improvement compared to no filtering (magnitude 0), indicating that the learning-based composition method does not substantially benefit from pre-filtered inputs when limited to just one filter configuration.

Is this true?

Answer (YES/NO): NO